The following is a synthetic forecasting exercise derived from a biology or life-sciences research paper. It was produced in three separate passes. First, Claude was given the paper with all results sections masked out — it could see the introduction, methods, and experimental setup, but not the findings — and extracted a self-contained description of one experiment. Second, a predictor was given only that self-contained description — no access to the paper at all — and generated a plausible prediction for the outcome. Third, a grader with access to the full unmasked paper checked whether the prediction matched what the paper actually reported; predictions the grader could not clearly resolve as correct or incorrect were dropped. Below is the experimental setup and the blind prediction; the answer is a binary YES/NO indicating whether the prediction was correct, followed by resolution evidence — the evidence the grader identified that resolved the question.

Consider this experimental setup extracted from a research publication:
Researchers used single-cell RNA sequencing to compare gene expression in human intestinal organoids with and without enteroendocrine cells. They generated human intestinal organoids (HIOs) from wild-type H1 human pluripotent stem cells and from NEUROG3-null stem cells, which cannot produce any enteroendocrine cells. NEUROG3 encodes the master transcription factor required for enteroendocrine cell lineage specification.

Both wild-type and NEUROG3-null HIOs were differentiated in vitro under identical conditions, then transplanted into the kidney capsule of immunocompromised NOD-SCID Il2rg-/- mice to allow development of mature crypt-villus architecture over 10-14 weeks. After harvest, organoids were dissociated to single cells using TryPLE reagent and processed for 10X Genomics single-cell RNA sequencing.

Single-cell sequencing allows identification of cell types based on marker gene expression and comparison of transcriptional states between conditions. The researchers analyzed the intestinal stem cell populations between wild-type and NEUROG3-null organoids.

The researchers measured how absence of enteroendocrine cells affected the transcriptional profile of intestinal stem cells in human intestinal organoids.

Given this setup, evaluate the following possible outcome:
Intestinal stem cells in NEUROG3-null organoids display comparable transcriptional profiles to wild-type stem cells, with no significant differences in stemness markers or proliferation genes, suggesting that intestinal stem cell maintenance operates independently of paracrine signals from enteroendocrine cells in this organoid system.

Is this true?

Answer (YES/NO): NO